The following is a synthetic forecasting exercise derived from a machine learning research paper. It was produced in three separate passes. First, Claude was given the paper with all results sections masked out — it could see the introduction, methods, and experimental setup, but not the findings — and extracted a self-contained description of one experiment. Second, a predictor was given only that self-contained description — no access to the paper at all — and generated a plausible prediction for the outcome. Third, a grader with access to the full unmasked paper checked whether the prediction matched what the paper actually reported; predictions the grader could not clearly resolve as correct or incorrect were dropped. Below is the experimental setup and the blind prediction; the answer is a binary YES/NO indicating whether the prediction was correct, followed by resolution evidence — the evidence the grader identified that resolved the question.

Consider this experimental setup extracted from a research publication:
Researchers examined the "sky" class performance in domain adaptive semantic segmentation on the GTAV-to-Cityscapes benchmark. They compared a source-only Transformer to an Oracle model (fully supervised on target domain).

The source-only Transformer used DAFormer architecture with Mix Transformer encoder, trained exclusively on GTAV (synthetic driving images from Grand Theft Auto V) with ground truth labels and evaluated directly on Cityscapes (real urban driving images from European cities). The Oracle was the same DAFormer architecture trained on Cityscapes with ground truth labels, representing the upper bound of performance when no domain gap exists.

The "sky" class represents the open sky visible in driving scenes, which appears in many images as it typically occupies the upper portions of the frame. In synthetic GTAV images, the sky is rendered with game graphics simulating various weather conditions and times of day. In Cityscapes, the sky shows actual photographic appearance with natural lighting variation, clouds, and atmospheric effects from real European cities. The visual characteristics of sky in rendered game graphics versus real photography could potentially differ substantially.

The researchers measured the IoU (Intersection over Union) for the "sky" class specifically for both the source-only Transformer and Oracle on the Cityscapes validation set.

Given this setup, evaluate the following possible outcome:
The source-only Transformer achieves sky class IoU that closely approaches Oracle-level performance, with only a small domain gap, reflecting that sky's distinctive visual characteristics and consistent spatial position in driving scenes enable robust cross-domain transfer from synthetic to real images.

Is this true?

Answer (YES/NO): YES